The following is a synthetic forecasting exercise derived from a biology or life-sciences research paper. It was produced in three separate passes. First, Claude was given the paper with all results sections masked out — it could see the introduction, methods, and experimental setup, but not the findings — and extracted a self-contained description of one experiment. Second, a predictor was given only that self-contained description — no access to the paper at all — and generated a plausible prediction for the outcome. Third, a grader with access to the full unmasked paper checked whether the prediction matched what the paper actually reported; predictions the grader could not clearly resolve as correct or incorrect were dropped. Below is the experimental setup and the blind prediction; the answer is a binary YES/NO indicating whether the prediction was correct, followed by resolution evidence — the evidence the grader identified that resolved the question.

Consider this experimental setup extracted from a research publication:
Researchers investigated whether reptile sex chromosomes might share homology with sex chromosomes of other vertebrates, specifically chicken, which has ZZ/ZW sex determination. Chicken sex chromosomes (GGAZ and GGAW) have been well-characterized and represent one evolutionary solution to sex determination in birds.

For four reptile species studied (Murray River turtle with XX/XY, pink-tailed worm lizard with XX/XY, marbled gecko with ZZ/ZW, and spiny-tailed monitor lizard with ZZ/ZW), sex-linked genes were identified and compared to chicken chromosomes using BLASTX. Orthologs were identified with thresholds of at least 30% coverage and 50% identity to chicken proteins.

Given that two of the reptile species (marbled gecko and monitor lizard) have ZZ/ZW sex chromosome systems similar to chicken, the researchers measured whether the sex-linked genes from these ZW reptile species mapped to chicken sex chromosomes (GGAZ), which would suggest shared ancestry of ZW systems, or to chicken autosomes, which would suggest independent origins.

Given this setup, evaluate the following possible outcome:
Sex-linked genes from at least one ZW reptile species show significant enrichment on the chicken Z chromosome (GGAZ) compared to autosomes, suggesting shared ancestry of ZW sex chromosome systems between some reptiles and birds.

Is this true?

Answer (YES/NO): NO